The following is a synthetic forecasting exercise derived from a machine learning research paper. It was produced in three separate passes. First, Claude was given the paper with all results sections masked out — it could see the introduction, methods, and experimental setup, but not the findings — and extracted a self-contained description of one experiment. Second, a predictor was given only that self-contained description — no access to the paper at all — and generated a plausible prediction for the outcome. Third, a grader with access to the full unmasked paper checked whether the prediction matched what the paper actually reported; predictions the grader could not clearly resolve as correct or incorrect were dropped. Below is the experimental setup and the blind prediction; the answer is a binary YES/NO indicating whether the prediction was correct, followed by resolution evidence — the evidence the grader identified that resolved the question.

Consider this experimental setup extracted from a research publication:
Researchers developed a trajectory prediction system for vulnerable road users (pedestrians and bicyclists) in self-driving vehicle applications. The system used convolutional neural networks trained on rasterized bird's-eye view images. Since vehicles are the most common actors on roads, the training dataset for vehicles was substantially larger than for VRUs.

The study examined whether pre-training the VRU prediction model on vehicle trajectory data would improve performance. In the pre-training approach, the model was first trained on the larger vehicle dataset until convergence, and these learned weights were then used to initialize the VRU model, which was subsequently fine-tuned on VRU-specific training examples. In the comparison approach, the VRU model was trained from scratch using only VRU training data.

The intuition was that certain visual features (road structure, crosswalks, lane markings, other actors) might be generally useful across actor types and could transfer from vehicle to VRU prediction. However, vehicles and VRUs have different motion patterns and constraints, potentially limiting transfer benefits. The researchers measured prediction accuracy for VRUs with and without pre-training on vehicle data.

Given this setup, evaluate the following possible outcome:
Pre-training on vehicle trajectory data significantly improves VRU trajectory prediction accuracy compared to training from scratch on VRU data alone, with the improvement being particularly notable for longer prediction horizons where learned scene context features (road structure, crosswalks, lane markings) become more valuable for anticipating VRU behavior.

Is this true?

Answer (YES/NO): NO